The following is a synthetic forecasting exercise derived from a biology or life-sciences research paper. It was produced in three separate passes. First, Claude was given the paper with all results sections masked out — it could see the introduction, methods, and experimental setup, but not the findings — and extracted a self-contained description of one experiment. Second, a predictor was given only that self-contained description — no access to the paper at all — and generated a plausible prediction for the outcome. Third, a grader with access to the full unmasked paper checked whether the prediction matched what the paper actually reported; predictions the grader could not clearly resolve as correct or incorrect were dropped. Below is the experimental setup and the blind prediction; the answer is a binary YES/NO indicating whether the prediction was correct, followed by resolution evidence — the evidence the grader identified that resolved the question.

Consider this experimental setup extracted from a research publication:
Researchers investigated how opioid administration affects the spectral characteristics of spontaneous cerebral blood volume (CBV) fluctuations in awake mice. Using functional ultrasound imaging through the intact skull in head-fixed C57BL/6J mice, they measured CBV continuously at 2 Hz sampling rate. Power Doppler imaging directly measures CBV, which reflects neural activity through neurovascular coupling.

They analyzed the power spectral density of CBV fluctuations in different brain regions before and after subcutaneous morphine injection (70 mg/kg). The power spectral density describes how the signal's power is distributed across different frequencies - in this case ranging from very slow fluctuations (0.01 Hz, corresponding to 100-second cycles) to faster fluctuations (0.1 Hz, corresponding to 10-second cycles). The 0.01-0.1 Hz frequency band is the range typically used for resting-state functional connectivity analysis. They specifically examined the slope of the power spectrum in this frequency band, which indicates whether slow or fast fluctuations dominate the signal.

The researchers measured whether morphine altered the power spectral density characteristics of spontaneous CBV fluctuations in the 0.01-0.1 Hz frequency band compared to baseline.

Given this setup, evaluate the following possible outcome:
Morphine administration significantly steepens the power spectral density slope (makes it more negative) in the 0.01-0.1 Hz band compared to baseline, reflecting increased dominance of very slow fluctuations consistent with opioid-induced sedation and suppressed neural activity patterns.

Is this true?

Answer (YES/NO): NO